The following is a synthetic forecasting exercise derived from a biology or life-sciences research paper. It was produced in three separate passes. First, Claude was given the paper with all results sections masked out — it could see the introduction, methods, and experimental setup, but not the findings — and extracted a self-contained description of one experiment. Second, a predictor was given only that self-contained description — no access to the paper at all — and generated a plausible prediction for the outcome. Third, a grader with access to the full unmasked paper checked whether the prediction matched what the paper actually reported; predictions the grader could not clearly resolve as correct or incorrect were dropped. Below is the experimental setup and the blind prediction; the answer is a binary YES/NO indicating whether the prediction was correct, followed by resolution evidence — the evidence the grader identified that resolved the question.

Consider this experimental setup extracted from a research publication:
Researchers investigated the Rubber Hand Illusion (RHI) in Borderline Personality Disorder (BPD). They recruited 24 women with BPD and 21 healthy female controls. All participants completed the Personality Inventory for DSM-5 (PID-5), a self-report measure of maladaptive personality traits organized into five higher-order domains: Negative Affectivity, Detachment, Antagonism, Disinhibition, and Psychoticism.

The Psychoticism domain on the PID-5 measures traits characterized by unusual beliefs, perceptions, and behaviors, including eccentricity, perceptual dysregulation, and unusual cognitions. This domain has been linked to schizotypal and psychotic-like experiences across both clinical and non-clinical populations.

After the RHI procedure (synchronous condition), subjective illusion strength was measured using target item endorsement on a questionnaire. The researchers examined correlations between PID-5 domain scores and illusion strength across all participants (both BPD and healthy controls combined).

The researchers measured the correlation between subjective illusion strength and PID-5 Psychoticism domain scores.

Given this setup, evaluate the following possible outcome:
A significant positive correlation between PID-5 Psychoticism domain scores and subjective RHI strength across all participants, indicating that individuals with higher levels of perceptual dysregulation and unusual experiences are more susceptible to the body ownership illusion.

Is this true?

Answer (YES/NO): YES